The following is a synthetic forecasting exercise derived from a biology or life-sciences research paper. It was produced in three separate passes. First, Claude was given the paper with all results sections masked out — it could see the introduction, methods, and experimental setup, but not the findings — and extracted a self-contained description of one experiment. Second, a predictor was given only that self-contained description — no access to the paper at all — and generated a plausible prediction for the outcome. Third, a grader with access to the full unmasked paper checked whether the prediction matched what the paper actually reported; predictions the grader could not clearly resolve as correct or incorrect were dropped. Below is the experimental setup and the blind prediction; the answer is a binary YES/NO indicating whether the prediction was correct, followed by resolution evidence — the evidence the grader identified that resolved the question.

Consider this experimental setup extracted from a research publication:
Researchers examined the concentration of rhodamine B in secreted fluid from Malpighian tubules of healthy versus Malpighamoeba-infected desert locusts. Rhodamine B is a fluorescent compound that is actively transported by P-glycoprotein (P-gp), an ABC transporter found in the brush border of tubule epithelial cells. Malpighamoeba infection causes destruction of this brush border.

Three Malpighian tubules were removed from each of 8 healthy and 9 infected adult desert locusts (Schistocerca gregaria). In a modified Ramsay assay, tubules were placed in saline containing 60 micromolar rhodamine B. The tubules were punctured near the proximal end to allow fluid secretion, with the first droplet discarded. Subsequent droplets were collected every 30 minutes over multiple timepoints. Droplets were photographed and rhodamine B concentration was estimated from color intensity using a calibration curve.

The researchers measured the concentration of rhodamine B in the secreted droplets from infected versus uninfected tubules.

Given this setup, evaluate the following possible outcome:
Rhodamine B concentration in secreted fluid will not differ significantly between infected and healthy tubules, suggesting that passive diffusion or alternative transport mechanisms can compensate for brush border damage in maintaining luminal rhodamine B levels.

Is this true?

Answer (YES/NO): NO